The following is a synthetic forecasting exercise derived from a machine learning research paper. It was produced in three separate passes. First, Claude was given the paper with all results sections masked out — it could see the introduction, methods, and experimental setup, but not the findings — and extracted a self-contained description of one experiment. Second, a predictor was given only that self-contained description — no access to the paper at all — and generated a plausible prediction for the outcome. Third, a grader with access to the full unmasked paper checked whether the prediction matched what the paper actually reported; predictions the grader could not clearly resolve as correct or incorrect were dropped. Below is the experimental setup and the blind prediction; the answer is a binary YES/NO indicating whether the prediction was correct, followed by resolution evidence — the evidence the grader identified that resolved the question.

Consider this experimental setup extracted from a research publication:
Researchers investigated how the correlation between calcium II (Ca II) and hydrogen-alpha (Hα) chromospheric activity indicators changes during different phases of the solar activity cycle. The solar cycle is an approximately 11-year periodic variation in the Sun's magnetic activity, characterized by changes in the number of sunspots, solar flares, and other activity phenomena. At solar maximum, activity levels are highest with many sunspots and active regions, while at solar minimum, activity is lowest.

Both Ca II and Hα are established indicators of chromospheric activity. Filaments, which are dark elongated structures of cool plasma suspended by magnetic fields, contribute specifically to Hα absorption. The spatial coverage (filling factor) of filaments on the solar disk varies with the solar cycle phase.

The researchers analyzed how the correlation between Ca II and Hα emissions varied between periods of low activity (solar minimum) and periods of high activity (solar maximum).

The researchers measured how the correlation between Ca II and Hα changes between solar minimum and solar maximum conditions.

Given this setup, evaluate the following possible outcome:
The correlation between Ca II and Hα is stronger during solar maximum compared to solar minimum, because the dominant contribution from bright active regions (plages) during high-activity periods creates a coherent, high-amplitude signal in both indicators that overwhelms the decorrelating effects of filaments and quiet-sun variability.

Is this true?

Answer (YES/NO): YES